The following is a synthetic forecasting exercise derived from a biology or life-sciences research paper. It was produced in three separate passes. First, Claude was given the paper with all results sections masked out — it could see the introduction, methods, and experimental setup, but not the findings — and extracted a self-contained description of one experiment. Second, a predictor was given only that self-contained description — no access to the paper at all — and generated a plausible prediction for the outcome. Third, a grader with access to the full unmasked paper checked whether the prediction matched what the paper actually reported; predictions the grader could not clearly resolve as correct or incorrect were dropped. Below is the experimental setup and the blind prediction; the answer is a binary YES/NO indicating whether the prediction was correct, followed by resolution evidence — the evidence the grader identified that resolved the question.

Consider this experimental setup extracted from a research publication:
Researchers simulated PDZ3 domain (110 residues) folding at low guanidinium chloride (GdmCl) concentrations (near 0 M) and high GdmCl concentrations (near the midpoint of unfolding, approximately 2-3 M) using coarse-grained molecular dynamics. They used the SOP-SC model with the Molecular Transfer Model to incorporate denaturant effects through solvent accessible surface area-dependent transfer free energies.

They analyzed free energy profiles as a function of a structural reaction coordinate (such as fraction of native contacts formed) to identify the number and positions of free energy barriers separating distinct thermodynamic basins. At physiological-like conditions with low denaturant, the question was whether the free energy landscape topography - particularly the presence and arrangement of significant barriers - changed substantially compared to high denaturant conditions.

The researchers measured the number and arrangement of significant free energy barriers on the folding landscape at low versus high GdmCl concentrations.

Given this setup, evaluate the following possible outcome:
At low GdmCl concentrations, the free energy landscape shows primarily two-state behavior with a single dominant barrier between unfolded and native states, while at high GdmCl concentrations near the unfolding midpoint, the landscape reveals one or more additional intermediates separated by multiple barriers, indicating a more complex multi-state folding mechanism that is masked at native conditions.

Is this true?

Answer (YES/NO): NO